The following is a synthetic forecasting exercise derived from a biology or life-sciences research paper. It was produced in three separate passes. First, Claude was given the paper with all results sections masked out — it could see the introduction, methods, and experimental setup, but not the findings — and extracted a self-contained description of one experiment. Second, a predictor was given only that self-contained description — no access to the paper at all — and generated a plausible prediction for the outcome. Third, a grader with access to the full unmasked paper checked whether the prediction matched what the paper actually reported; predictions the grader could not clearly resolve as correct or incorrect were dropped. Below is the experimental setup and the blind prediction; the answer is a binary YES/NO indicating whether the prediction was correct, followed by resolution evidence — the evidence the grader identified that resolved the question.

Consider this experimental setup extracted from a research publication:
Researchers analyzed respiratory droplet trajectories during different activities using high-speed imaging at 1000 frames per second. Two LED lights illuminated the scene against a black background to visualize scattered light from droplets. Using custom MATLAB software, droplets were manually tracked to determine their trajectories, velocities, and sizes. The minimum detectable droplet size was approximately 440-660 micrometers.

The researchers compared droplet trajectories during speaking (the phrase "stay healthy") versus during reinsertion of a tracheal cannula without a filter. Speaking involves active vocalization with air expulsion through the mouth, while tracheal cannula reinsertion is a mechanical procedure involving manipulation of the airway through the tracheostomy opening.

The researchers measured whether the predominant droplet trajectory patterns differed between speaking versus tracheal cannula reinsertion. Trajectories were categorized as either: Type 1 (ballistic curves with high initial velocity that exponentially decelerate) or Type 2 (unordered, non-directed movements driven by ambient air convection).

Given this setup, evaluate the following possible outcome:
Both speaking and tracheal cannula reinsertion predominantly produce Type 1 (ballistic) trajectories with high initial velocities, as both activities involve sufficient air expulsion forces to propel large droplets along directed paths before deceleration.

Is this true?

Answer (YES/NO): NO